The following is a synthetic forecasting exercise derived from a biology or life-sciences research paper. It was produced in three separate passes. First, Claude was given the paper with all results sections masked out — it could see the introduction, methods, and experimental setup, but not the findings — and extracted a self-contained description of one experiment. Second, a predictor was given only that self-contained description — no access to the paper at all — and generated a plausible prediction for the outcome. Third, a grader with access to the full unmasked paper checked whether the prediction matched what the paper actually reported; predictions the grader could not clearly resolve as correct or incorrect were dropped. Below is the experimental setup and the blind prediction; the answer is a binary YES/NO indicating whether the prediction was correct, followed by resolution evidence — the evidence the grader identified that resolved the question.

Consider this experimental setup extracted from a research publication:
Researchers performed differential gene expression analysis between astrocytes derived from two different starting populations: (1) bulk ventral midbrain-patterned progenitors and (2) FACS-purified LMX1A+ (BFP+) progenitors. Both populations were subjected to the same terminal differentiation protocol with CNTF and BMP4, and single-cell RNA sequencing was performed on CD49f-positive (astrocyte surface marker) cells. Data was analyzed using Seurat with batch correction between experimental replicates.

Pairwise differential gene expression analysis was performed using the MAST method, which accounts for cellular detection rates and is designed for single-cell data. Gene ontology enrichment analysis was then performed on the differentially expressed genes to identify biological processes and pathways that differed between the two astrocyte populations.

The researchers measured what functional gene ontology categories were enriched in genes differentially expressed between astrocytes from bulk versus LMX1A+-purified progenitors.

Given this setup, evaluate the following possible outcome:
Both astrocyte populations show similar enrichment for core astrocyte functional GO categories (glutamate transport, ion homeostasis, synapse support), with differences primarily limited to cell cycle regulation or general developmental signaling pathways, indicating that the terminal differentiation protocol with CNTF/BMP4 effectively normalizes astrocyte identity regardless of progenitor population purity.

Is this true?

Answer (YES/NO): NO